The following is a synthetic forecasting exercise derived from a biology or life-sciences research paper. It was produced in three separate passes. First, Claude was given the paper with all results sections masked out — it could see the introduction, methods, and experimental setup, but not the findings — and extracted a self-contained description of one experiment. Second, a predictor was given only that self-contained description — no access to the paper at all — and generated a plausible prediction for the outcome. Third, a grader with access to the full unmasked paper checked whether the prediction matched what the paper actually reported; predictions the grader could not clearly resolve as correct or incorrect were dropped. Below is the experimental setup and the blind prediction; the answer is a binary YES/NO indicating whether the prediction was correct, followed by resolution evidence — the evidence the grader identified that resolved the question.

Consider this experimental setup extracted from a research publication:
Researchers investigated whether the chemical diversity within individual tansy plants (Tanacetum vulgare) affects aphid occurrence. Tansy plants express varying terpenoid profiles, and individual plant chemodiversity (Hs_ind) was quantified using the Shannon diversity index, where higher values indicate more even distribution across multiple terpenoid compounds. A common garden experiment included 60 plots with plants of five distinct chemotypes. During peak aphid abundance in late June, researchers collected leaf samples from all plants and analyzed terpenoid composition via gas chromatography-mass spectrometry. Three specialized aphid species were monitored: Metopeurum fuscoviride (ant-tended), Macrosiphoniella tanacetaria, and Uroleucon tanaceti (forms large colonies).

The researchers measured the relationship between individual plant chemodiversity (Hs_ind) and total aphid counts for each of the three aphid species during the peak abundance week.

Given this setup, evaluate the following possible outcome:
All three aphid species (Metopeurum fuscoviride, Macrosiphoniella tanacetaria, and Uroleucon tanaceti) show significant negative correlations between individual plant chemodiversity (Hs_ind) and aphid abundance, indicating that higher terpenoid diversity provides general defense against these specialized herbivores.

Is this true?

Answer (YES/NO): NO